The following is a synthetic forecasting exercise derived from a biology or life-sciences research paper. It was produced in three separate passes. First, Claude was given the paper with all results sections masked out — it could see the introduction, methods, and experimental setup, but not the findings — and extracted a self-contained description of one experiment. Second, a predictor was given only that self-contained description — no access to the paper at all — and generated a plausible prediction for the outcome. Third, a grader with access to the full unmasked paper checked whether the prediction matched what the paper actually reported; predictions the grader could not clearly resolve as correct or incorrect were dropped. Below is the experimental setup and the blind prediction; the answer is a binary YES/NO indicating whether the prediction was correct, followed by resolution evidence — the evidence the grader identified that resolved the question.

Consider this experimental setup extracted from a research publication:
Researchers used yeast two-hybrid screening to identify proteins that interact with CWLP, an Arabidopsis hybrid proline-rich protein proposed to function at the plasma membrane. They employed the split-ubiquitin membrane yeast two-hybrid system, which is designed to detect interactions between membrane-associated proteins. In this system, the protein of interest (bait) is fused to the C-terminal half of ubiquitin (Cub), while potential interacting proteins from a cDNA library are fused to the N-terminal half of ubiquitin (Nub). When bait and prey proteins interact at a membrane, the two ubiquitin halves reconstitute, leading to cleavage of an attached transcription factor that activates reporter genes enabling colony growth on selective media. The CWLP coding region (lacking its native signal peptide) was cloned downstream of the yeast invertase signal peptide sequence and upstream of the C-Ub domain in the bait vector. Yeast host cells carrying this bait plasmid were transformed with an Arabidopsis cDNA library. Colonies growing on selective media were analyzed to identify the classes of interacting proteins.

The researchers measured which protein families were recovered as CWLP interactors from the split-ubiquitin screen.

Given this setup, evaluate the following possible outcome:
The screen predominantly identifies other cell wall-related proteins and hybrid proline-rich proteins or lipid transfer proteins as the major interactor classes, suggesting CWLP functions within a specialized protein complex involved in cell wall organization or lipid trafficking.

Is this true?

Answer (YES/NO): NO